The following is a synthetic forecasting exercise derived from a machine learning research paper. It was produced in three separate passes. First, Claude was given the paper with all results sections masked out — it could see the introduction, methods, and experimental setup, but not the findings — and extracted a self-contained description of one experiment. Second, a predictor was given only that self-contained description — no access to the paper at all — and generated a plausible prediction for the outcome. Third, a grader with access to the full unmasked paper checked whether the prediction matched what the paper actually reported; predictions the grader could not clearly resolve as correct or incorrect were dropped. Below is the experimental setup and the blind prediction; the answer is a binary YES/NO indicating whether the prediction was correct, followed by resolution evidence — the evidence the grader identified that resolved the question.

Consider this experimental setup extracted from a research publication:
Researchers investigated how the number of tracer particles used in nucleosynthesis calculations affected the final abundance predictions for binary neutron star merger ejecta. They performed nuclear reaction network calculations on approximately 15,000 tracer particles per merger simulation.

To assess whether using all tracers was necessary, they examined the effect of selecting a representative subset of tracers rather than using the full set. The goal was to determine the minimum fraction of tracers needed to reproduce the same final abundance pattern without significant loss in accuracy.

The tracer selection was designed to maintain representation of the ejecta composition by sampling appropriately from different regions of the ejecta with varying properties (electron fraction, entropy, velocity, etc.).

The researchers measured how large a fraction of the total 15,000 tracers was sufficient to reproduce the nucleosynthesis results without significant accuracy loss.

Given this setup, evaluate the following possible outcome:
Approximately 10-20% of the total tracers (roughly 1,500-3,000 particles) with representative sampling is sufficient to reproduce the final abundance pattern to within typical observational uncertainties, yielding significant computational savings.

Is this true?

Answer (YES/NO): NO